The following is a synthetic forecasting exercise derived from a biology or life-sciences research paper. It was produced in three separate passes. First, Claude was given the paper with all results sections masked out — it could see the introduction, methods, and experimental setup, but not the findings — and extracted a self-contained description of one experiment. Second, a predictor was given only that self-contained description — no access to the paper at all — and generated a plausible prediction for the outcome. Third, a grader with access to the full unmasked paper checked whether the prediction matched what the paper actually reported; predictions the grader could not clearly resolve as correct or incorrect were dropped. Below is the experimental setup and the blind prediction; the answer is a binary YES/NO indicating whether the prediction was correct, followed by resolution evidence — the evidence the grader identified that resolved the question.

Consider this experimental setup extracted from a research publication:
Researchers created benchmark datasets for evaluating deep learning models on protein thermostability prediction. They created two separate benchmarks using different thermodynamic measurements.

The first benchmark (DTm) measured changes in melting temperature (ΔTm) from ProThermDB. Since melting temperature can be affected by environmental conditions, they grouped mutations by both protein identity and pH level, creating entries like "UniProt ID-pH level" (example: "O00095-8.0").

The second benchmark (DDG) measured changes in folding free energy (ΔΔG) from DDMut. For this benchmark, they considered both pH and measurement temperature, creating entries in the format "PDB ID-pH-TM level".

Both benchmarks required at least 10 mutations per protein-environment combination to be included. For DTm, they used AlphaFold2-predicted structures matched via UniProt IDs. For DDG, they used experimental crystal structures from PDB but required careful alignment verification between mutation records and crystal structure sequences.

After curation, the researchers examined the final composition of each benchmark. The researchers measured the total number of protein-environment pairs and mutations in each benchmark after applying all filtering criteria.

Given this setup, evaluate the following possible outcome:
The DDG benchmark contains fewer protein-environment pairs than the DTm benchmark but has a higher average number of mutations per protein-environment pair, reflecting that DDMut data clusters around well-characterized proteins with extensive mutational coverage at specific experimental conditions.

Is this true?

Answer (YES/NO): NO